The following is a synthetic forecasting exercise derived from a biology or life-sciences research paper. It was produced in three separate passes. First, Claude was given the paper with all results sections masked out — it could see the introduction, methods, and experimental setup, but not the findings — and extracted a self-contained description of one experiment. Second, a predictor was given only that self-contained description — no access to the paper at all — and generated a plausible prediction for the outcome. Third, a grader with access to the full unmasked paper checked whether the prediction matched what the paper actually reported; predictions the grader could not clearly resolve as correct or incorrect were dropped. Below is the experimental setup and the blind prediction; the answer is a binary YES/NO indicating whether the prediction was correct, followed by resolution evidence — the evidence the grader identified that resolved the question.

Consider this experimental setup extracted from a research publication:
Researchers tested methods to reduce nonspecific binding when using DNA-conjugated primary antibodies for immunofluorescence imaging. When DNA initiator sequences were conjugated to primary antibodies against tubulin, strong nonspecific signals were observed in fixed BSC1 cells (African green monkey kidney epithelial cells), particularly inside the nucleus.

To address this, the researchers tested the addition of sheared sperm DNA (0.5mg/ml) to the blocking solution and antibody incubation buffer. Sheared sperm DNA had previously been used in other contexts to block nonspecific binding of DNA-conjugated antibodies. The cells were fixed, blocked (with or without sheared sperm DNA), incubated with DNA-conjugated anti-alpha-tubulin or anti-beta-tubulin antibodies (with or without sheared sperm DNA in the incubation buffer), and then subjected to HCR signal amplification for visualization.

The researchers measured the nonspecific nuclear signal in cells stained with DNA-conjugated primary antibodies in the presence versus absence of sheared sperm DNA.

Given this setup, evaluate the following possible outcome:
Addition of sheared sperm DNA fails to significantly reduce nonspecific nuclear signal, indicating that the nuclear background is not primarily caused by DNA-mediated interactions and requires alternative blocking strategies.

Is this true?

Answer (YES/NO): NO